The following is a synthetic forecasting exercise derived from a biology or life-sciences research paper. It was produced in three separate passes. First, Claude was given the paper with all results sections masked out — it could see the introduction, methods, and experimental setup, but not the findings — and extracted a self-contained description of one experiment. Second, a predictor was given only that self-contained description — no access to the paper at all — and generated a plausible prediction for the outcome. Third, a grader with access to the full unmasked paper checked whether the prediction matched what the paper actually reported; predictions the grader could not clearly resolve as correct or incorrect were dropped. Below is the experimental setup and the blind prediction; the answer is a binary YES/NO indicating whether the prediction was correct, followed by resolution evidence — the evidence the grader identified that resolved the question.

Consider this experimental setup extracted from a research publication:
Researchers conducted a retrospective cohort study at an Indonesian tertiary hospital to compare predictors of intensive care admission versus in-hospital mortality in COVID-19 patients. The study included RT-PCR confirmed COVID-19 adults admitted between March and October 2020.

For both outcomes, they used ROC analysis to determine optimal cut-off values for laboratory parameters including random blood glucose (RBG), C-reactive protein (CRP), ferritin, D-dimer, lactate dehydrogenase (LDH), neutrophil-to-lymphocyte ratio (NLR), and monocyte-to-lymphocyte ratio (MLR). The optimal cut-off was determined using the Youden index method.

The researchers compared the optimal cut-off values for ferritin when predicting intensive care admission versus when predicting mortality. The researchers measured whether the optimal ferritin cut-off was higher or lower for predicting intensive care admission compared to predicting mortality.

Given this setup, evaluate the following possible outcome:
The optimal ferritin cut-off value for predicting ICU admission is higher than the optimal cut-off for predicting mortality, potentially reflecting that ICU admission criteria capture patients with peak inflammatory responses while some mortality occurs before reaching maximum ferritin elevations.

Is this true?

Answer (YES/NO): NO